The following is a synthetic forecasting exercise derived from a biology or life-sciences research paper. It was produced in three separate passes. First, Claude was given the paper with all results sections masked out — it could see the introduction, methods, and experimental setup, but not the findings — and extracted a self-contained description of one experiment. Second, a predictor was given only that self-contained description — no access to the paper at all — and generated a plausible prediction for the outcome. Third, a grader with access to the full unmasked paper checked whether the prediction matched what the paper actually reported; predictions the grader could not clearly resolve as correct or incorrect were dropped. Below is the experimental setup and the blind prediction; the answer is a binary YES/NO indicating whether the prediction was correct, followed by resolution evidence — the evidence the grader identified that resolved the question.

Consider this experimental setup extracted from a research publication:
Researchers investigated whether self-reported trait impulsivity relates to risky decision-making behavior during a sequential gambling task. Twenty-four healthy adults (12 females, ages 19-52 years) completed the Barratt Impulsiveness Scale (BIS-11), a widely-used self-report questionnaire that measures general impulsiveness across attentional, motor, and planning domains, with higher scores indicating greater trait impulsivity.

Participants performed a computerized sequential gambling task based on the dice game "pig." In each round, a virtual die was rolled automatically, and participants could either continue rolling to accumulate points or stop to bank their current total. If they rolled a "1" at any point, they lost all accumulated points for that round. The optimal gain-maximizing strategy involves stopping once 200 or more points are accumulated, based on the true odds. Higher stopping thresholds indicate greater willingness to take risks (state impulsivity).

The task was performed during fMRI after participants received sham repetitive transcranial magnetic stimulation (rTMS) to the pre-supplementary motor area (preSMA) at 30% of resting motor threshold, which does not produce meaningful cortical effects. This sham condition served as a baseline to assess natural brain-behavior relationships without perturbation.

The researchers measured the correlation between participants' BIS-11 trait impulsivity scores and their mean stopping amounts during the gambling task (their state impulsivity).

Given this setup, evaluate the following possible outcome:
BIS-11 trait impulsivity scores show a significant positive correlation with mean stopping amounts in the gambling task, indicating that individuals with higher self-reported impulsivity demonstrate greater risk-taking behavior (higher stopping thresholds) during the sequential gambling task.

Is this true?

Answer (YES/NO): YES